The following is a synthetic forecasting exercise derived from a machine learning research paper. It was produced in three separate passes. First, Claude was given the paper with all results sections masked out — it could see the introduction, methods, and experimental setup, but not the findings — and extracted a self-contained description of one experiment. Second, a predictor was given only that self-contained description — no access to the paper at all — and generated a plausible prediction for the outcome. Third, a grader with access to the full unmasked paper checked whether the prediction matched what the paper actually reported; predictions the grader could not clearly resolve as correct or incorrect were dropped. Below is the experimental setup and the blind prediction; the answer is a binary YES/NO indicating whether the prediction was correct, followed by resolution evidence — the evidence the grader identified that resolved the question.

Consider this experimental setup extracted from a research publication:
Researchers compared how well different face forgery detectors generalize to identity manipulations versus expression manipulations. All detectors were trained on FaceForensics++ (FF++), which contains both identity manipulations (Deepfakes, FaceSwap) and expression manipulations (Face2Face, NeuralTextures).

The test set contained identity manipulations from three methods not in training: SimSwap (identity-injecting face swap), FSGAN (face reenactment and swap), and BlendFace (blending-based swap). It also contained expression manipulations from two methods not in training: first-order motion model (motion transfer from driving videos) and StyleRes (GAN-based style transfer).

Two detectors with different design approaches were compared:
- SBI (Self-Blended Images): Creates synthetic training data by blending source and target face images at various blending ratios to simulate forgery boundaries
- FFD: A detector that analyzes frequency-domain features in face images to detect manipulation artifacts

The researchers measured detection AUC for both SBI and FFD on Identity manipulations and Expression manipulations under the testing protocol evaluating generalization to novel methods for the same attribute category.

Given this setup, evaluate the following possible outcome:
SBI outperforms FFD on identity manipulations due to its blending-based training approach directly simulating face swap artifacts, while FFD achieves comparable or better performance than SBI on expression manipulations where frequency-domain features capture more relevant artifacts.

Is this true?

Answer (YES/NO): NO